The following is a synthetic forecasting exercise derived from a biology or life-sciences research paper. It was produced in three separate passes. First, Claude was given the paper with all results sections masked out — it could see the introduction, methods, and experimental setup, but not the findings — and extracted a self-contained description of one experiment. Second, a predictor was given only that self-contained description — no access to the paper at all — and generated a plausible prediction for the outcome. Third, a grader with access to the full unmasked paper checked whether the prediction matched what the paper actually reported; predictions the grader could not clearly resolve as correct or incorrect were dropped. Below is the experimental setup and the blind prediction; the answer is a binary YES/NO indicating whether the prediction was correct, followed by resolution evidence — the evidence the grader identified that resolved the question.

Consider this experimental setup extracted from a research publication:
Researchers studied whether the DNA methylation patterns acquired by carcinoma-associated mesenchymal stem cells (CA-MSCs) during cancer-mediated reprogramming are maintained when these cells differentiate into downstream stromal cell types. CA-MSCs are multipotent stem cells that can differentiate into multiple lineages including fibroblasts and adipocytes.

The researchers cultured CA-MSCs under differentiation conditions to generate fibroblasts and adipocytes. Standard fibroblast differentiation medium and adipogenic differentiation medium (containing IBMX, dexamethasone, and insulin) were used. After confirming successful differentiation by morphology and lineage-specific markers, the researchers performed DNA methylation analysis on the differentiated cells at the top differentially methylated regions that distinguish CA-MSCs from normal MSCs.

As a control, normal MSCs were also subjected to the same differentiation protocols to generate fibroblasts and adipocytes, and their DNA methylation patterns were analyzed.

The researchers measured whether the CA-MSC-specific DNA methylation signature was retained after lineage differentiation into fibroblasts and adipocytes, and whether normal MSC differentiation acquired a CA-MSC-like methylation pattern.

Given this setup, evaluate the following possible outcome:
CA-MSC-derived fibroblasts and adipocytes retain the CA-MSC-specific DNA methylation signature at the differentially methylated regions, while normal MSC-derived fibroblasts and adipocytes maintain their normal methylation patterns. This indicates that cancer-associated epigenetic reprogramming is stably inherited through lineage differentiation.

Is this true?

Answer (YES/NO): YES